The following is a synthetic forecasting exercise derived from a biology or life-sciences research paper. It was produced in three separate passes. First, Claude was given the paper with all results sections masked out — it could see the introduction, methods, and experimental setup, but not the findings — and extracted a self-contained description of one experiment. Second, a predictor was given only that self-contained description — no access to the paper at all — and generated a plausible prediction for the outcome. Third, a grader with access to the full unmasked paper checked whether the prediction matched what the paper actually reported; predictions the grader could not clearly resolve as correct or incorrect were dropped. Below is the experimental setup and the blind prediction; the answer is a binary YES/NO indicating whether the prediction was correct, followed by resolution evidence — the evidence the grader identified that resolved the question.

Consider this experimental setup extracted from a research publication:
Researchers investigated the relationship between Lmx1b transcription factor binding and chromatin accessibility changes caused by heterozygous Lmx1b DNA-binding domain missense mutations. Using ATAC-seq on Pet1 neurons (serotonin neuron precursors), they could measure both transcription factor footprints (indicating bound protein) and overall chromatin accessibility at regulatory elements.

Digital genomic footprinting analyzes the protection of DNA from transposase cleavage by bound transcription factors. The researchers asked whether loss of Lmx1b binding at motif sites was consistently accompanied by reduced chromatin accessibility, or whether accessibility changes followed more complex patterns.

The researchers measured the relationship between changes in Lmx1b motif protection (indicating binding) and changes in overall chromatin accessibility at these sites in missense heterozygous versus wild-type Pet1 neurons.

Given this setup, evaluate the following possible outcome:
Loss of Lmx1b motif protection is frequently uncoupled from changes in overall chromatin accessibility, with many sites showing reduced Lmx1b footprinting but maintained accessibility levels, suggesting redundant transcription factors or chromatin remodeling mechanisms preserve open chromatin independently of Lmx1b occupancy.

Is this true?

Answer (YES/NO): NO